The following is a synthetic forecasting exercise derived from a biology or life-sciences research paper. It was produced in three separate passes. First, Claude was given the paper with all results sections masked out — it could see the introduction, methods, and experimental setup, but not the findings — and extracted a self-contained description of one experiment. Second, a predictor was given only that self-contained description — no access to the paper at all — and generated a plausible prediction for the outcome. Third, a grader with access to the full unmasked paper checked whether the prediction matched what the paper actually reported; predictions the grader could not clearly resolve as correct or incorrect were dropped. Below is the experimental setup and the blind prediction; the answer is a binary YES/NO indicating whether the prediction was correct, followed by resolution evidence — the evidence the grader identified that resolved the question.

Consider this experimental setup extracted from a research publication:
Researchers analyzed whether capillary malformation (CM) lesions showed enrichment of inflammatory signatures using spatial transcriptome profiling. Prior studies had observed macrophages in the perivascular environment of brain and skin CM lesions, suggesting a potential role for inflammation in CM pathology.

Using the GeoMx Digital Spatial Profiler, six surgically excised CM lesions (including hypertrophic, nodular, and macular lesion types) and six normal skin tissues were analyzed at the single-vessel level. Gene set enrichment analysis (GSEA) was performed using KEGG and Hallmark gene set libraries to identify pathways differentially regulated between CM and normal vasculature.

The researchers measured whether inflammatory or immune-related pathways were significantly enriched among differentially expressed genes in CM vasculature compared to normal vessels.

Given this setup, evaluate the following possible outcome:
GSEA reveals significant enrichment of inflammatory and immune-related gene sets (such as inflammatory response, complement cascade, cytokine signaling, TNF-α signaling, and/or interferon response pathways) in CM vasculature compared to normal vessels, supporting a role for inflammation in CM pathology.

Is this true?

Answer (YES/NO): YES